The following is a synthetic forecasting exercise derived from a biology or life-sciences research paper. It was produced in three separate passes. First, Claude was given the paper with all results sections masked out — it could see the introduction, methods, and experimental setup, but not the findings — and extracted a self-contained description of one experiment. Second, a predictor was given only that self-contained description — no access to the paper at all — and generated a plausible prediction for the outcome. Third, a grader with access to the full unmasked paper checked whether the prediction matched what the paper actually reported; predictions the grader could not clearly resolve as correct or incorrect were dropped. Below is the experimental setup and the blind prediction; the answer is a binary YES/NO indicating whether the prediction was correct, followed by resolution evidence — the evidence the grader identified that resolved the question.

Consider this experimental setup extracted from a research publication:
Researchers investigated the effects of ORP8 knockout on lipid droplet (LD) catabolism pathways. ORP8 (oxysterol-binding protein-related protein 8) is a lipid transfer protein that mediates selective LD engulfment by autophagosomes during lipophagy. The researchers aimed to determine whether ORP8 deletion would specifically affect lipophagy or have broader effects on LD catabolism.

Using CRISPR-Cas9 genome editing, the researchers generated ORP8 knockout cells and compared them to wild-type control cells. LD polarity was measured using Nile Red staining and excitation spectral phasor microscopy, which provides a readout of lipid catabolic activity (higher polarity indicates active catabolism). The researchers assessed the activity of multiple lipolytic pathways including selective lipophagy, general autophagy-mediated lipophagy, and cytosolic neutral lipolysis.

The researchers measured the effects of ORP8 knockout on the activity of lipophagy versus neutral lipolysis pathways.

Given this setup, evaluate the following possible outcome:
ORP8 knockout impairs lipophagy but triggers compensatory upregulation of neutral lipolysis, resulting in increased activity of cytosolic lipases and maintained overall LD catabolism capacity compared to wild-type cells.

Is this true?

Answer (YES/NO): NO